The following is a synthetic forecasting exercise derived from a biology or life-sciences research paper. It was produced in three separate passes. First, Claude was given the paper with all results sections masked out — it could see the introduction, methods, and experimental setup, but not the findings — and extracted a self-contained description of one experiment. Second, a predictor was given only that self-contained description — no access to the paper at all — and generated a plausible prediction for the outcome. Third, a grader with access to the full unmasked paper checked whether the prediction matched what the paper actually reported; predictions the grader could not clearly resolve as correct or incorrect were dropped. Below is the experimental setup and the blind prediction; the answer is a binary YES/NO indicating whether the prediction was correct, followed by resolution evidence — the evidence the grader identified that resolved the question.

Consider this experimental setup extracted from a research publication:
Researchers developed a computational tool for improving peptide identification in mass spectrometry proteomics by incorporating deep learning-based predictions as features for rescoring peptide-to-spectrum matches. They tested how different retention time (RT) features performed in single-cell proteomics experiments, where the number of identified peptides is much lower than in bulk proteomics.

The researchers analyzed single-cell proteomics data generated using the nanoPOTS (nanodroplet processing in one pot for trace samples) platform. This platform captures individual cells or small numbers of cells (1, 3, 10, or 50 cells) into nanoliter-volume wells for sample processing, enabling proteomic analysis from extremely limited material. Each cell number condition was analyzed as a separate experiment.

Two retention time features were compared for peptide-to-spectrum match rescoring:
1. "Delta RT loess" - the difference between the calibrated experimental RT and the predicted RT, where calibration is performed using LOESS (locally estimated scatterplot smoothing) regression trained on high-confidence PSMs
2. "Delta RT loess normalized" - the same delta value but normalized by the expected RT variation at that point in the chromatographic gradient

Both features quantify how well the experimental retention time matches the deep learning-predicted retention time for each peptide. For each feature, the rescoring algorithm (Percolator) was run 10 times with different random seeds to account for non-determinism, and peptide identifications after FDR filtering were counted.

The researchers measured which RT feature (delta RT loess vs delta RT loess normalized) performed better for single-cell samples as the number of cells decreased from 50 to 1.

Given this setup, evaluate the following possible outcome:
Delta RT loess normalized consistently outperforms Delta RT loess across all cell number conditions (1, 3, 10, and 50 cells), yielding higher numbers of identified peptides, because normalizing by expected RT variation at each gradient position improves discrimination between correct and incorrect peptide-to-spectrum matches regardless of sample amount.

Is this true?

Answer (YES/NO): NO